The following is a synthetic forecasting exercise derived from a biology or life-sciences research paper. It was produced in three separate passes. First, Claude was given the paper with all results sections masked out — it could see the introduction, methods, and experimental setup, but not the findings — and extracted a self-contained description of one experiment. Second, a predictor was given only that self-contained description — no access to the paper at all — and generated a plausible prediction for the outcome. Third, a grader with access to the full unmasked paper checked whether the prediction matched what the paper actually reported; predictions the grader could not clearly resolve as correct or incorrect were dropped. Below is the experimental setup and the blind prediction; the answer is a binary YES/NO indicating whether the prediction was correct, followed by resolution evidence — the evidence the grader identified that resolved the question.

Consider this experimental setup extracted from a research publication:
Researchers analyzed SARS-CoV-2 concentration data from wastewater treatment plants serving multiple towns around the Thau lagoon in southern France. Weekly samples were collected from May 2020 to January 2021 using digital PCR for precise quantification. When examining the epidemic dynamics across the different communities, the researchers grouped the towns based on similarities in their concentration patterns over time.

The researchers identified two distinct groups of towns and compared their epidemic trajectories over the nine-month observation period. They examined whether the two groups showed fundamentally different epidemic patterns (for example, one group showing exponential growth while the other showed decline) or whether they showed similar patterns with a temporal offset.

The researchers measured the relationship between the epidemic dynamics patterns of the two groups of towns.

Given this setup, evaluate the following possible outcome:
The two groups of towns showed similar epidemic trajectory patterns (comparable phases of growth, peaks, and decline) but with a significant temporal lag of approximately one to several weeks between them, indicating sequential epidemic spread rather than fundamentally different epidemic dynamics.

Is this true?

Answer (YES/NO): YES